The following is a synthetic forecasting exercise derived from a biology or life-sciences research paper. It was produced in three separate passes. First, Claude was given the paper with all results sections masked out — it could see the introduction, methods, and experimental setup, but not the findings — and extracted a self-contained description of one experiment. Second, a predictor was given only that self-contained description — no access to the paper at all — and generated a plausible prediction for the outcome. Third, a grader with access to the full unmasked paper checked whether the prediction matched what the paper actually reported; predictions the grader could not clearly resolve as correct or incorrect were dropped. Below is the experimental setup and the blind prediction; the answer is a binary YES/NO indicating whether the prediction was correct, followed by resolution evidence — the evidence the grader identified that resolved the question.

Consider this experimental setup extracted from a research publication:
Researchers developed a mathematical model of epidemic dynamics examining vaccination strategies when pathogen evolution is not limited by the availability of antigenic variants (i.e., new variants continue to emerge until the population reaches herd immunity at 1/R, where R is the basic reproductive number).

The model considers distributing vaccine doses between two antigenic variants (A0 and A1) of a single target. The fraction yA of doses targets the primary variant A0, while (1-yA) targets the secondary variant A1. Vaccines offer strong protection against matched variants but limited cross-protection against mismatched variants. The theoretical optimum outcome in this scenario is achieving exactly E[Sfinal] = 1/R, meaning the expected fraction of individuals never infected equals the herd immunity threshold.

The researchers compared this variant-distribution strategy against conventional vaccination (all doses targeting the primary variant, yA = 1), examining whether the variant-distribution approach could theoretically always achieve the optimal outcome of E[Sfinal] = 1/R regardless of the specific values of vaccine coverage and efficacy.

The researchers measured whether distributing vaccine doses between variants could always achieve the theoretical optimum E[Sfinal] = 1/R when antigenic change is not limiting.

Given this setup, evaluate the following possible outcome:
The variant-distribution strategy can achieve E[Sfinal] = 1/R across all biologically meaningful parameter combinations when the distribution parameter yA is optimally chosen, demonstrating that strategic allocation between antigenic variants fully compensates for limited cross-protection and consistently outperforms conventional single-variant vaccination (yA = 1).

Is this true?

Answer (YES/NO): YES